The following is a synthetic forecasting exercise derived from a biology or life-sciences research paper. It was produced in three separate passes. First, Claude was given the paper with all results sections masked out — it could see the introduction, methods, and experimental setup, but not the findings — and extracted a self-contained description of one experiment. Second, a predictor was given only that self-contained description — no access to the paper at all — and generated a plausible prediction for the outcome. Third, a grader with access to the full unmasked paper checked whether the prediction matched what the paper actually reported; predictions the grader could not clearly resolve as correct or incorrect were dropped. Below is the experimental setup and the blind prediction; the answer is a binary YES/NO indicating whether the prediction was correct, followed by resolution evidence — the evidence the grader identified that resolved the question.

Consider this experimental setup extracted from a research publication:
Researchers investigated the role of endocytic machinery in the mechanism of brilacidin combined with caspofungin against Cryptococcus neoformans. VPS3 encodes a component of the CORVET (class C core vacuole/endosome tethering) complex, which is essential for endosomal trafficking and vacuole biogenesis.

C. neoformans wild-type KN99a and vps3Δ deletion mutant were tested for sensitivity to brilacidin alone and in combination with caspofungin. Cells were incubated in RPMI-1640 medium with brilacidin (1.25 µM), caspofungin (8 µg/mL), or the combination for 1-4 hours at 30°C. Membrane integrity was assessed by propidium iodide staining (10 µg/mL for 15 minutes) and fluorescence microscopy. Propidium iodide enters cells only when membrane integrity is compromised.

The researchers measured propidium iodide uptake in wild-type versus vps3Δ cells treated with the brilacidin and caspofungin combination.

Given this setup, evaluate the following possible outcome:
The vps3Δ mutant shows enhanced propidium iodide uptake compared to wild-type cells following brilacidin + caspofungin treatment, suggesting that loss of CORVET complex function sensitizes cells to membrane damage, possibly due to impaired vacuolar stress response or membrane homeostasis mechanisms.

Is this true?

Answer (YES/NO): YES